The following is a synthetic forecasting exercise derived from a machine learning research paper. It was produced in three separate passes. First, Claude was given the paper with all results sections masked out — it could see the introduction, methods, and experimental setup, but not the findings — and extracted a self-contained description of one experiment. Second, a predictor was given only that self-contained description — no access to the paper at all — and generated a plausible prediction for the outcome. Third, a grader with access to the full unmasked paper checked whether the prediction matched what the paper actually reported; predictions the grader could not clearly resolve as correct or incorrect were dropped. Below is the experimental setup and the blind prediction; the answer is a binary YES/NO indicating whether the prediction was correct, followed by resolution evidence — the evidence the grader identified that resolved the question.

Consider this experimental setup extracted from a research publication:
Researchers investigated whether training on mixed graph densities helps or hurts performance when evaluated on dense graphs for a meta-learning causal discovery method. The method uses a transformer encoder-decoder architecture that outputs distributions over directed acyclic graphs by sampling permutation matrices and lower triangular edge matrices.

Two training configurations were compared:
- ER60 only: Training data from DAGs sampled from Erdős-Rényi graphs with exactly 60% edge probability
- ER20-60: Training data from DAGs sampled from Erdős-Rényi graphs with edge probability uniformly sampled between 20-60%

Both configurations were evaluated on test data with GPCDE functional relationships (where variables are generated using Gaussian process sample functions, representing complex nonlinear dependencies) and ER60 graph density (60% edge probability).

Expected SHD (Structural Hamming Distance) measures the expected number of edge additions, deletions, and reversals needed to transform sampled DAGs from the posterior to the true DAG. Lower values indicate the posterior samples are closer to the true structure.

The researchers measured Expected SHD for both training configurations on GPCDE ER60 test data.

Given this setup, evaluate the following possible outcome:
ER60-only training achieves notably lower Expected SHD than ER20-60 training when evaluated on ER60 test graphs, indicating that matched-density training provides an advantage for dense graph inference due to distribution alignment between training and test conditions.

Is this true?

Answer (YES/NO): NO